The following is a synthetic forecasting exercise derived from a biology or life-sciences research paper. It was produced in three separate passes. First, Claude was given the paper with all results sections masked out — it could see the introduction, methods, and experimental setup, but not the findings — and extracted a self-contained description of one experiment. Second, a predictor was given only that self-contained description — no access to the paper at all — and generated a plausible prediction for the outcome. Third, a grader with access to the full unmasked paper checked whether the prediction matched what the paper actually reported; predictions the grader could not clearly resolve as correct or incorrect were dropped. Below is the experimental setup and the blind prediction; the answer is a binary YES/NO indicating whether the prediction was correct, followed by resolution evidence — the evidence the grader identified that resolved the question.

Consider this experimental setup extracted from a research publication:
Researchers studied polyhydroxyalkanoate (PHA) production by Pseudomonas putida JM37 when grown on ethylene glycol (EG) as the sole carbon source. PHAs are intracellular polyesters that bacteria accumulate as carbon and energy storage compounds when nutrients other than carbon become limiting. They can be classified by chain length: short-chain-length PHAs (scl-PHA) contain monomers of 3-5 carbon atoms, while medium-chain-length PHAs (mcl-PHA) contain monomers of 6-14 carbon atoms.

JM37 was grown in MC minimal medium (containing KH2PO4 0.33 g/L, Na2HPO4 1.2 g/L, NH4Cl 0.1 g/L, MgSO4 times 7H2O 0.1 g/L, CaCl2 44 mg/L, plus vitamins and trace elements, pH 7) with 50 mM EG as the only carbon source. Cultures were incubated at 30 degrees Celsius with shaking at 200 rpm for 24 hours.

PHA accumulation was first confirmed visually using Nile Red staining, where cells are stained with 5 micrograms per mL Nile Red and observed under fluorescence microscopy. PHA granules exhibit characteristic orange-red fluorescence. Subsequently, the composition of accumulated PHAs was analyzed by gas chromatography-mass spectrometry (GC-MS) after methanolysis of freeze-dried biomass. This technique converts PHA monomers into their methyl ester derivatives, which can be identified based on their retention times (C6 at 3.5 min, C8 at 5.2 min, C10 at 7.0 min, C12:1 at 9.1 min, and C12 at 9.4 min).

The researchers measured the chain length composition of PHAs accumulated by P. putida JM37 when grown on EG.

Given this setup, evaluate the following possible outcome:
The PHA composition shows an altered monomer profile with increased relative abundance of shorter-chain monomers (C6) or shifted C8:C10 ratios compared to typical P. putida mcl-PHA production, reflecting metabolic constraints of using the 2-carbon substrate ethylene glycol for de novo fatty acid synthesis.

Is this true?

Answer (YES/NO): NO